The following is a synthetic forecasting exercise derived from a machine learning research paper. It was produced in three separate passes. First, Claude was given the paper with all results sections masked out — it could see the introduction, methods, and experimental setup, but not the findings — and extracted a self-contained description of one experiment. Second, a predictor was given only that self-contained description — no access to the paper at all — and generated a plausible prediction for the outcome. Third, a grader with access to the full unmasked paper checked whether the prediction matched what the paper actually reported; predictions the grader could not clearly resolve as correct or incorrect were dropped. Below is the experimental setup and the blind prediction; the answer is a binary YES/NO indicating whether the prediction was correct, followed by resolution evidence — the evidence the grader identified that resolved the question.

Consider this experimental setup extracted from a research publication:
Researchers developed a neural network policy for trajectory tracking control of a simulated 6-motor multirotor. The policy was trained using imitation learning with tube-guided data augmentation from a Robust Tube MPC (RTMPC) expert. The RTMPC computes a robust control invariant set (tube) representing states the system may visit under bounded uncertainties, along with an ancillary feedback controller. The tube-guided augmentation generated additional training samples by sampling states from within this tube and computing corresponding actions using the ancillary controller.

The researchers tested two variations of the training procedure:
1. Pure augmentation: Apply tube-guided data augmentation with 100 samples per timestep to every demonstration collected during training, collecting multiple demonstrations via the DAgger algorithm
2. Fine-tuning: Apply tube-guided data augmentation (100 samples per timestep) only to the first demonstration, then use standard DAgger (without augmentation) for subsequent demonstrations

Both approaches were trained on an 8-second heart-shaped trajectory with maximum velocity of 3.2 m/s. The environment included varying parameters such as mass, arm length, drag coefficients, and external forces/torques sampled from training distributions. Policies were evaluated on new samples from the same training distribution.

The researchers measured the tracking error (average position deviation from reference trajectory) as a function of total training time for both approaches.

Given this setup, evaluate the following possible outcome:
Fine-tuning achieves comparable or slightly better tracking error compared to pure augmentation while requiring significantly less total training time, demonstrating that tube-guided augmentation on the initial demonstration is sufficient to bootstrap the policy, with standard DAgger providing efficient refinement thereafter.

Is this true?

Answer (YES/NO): YES